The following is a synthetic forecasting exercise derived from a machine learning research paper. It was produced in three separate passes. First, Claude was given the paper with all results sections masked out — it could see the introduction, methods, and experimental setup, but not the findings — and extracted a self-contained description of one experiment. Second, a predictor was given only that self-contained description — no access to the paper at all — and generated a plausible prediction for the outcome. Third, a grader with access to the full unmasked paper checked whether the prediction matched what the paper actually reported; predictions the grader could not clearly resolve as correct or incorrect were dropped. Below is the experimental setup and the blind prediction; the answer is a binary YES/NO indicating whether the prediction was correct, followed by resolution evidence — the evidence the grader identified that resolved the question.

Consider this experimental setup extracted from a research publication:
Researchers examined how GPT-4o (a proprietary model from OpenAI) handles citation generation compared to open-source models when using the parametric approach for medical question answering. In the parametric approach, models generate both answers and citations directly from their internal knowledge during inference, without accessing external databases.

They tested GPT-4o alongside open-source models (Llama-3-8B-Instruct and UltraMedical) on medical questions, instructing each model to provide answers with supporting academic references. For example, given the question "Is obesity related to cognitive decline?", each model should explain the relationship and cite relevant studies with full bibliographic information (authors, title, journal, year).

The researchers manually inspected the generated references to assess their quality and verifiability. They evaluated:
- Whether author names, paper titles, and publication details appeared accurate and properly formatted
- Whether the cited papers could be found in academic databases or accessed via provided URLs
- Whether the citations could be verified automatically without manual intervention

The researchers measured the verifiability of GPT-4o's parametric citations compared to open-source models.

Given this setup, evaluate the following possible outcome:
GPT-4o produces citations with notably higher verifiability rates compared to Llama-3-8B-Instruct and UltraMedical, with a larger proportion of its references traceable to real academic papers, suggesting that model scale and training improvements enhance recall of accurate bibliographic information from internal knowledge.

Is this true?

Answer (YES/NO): YES